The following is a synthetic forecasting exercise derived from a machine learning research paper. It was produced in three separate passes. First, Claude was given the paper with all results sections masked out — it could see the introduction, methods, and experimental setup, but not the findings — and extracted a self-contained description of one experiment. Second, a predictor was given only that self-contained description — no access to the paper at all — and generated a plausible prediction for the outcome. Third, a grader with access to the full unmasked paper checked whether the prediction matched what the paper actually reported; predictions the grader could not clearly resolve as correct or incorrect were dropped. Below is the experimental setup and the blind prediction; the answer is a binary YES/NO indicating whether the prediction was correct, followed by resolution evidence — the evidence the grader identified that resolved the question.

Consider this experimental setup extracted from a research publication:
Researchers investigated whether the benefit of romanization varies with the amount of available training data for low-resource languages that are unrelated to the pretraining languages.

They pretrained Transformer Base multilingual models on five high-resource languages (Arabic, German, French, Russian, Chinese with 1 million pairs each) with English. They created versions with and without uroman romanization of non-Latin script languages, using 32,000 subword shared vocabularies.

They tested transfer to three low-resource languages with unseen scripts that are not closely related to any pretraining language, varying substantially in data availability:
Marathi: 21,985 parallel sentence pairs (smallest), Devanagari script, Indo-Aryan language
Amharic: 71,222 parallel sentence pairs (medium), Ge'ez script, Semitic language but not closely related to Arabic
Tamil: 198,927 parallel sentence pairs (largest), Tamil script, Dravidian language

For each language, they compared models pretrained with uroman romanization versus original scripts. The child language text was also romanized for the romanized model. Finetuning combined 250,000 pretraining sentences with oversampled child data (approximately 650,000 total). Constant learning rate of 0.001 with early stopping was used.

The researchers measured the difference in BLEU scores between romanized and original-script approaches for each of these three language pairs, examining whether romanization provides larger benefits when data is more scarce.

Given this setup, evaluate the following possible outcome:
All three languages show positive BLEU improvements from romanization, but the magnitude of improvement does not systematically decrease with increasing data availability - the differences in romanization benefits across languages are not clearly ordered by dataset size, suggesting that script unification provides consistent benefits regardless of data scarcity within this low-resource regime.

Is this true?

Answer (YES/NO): NO